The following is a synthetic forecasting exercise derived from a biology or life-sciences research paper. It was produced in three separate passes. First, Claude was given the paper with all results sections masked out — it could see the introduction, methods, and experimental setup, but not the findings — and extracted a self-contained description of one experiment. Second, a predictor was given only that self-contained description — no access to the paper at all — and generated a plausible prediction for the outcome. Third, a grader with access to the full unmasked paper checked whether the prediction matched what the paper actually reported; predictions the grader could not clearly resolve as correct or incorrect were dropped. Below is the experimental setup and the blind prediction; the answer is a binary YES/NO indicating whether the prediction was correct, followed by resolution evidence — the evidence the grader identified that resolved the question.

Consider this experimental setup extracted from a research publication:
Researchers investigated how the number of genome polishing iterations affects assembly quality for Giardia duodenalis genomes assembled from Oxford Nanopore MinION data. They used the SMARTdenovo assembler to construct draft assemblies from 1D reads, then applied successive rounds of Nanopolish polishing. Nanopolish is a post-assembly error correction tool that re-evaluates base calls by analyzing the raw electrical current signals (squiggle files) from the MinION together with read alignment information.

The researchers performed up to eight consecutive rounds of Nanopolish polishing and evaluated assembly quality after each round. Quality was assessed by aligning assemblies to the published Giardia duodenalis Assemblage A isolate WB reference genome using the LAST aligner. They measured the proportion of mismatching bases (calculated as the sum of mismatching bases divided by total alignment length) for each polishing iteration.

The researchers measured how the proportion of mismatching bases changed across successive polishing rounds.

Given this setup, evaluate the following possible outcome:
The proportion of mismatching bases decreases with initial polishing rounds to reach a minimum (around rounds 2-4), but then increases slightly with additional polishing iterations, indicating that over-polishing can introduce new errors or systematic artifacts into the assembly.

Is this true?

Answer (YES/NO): NO